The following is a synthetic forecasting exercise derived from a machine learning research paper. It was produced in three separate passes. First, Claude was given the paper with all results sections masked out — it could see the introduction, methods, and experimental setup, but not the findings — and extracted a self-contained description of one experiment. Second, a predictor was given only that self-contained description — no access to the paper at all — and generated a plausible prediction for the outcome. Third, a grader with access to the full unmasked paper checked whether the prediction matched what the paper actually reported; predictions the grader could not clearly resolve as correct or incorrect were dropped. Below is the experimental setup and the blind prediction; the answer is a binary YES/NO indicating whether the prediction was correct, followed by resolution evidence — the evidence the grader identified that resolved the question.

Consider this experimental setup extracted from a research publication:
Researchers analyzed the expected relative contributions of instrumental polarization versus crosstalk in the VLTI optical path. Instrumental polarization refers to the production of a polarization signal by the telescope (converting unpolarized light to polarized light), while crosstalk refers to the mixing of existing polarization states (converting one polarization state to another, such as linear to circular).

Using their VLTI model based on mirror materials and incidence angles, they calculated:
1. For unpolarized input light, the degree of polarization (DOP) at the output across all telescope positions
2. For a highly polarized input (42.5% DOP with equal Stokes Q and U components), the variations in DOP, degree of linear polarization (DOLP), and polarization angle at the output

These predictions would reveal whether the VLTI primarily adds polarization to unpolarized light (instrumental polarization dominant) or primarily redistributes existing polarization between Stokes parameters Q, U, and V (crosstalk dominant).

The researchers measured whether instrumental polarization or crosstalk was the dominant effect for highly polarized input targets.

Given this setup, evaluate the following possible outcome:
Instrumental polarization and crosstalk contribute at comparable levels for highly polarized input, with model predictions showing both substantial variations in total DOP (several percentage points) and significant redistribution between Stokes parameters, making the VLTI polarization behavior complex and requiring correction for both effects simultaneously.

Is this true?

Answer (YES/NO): NO